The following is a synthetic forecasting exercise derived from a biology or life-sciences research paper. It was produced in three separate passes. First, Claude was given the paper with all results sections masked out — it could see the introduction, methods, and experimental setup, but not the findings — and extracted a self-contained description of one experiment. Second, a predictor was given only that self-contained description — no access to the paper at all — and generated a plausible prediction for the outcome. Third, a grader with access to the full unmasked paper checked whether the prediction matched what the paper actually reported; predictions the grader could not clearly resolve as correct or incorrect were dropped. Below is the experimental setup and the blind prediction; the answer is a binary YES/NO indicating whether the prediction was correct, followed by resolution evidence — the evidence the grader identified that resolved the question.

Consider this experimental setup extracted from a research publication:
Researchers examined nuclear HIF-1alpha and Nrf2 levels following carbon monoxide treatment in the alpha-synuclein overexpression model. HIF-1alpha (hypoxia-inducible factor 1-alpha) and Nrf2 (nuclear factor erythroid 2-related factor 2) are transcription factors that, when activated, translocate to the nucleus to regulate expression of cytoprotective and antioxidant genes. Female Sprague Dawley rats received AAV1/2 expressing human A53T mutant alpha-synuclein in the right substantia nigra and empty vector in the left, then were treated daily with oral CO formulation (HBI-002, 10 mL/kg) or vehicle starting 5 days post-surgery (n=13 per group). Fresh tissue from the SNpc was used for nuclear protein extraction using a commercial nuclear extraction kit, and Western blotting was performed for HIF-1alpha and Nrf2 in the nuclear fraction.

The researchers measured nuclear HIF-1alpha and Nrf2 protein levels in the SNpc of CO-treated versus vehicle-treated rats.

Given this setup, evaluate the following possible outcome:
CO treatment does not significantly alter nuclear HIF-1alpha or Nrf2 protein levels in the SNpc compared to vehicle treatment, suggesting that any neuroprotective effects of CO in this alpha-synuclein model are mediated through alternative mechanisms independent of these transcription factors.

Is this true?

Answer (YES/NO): NO